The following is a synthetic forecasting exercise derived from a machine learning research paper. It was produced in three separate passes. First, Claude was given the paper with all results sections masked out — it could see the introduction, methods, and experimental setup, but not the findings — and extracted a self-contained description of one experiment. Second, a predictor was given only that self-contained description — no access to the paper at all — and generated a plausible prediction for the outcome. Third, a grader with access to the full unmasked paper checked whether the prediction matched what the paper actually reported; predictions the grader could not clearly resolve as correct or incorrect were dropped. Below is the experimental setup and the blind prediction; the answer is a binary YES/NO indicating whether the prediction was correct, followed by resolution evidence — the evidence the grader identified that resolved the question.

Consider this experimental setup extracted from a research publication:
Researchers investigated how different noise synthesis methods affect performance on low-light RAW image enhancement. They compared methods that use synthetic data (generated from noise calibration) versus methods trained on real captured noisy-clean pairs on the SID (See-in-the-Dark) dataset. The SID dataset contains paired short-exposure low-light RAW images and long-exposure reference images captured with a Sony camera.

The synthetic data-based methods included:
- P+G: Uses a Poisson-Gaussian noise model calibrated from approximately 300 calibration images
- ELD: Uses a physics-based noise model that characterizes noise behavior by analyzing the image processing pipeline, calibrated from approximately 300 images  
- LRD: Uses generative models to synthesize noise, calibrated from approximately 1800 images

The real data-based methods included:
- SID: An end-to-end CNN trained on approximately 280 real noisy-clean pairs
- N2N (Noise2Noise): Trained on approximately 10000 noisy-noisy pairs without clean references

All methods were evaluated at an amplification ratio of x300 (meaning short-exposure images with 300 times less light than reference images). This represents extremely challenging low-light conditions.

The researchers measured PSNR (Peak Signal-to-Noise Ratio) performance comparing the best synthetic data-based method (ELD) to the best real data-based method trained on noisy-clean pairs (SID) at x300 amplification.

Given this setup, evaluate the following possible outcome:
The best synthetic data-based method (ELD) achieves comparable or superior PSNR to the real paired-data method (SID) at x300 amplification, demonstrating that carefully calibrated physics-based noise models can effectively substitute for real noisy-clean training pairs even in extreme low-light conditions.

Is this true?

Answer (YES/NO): YES